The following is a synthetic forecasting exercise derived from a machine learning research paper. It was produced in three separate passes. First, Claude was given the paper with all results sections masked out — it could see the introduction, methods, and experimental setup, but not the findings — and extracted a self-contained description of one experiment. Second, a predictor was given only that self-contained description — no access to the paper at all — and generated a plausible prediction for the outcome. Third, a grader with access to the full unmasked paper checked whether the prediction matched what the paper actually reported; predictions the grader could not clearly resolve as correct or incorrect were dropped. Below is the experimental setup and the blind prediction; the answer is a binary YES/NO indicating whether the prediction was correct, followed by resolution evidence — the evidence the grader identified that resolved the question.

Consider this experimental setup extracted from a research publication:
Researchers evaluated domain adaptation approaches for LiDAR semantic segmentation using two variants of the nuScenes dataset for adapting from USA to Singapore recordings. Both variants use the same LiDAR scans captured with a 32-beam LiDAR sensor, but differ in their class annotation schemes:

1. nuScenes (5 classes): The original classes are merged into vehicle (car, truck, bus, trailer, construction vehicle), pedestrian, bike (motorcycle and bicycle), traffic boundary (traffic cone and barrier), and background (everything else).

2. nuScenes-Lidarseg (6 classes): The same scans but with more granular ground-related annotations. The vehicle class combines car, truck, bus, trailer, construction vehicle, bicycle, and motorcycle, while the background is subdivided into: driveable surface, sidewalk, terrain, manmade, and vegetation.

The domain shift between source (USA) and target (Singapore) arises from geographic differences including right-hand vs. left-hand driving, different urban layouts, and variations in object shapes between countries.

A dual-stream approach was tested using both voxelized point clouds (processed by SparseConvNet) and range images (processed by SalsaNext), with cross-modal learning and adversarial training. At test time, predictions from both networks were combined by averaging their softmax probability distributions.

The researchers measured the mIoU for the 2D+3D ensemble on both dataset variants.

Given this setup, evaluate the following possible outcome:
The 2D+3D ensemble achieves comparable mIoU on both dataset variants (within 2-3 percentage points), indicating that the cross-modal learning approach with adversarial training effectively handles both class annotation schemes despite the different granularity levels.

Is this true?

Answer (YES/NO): NO